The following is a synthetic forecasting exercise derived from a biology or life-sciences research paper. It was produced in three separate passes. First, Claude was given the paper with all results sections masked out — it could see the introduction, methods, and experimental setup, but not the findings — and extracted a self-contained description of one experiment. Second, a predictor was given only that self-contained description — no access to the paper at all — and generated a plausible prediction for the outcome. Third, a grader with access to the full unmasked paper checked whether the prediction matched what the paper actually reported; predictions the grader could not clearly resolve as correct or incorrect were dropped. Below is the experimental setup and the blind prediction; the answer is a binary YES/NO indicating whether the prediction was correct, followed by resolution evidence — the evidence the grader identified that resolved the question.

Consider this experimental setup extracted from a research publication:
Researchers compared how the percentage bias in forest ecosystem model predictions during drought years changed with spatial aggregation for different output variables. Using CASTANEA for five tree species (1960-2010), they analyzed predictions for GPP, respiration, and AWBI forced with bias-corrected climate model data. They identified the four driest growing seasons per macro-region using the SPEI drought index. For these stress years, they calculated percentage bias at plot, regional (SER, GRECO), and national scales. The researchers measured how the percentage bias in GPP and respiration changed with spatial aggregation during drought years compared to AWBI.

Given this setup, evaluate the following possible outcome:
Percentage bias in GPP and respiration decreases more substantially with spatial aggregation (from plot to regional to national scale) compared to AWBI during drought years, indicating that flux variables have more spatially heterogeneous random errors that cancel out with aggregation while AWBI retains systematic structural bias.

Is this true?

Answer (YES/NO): NO